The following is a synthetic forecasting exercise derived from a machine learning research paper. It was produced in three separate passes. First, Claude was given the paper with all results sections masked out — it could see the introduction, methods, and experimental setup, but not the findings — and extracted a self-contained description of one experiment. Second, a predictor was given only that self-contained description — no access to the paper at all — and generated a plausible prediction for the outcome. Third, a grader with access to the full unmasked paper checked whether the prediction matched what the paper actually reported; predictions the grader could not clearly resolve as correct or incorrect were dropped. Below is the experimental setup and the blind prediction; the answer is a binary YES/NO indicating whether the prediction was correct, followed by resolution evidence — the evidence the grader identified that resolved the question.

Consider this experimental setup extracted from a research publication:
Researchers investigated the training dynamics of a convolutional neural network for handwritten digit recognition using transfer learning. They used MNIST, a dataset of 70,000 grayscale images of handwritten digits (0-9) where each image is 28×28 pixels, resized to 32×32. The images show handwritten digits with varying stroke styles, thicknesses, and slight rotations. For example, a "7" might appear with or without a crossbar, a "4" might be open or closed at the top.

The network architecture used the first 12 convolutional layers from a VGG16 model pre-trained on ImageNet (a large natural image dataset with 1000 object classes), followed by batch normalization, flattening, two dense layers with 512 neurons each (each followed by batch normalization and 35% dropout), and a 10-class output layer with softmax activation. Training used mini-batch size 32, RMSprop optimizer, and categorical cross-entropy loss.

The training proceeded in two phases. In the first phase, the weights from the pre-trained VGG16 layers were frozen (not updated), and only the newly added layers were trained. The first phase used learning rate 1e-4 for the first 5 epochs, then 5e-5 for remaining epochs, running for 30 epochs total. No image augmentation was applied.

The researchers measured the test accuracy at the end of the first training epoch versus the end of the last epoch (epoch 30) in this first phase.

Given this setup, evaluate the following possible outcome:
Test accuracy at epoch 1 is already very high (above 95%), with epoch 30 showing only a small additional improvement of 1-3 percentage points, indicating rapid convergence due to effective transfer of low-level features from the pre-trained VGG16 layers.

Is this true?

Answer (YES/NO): NO